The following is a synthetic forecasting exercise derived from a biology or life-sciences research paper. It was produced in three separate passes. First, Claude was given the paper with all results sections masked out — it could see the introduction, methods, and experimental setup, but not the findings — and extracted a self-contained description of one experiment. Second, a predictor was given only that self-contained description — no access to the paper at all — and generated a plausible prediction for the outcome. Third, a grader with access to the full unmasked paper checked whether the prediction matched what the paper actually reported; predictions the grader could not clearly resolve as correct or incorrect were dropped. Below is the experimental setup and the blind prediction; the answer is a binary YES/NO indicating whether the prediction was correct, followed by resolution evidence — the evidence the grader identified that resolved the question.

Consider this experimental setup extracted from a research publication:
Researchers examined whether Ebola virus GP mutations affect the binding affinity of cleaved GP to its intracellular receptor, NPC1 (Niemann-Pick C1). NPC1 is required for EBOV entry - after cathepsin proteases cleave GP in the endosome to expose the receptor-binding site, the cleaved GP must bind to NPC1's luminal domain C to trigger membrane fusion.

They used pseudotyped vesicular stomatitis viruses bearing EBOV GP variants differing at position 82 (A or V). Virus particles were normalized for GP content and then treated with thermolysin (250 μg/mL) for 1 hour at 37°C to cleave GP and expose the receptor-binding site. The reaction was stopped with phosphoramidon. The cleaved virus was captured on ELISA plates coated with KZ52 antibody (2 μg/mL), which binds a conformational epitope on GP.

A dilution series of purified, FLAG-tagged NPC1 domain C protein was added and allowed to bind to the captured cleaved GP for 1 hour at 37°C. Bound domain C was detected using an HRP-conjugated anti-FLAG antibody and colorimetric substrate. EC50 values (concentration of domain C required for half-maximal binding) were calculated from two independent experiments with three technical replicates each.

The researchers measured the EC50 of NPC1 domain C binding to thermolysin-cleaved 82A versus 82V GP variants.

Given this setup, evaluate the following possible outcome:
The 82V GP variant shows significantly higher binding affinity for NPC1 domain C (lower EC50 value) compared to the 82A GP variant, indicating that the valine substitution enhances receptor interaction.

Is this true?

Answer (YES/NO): NO